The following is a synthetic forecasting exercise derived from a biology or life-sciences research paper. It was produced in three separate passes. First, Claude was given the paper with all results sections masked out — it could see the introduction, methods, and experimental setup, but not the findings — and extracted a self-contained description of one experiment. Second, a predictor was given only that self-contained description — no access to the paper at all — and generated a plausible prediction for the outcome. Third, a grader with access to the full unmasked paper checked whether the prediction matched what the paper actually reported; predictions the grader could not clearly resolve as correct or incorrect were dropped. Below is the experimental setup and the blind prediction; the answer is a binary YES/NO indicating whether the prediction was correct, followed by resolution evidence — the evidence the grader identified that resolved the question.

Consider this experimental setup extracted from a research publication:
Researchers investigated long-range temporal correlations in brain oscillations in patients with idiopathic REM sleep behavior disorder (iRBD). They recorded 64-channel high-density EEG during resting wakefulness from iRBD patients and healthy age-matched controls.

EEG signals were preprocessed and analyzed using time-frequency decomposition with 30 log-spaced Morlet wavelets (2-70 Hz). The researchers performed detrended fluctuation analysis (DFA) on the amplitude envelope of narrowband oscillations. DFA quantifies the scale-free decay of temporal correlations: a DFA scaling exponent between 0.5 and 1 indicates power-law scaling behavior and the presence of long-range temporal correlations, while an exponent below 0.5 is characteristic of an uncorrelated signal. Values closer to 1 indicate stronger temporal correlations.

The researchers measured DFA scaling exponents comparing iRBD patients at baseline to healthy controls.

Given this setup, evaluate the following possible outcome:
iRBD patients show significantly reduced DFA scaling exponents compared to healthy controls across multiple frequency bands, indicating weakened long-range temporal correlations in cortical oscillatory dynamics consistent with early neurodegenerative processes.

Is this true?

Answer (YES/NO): NO